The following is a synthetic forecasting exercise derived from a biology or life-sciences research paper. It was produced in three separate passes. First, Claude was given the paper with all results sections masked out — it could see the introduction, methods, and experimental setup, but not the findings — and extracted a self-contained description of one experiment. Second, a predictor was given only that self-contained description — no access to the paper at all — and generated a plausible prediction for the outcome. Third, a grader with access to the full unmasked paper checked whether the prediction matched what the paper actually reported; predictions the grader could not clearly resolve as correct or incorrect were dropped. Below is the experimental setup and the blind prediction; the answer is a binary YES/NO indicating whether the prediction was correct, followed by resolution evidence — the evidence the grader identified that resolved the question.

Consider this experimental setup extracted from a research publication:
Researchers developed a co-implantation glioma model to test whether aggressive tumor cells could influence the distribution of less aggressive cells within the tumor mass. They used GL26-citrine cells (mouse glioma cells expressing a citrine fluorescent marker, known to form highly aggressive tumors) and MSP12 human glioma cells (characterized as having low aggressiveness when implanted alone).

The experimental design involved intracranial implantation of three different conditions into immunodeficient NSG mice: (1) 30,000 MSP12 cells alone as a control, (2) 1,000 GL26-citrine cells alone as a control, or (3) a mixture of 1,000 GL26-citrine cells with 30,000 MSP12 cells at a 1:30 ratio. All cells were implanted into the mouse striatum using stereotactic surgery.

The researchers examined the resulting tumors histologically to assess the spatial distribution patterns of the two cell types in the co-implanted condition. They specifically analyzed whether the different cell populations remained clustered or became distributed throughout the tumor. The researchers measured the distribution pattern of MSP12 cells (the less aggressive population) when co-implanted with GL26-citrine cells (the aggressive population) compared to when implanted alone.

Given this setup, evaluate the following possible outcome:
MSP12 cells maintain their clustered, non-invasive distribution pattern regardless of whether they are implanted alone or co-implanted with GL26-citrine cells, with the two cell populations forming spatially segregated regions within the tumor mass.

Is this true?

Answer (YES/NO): NO